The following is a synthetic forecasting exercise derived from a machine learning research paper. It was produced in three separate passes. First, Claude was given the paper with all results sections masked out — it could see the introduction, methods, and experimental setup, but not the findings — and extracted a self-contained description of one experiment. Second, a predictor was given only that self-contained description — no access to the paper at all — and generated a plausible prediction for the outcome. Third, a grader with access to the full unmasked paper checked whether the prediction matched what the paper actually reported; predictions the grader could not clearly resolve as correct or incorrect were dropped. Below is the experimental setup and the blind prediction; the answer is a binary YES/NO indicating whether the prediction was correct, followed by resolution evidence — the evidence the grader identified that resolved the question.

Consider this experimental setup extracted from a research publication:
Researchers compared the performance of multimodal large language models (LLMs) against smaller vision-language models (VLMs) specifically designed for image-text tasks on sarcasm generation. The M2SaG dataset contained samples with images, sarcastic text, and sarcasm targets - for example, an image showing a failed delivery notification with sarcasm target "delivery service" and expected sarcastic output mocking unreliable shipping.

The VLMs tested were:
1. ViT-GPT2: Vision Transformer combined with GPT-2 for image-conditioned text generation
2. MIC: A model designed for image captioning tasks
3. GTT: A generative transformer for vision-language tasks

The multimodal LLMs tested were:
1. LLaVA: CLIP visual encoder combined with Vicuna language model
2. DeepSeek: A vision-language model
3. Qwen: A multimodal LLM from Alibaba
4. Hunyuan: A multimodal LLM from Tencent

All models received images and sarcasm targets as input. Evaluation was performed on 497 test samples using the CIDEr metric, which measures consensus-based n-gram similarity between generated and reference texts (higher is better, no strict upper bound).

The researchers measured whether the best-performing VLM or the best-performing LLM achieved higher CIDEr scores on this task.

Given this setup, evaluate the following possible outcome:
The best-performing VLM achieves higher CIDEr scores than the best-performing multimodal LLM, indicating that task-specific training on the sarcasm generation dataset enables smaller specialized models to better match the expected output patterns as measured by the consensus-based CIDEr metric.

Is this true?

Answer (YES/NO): NO